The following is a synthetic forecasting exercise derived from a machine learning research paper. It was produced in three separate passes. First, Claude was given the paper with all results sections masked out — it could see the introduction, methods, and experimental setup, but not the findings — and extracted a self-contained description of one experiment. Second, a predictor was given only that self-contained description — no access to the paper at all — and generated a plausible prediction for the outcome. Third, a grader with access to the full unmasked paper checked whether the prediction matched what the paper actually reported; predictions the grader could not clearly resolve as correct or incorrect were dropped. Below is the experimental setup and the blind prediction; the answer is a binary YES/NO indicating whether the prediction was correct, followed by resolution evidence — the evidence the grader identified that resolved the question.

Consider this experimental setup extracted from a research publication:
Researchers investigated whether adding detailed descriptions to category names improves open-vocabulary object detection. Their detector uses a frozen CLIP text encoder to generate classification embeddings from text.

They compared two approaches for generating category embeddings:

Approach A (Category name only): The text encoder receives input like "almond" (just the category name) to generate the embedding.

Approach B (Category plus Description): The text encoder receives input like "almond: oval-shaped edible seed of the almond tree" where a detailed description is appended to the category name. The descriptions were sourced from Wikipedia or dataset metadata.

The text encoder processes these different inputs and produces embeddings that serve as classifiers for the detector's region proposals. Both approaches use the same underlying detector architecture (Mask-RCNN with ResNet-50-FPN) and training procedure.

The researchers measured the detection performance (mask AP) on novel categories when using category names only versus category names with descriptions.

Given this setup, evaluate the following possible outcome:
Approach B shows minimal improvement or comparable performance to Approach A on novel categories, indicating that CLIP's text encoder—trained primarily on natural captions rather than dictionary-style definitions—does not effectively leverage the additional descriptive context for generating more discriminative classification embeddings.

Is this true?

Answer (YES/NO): NO